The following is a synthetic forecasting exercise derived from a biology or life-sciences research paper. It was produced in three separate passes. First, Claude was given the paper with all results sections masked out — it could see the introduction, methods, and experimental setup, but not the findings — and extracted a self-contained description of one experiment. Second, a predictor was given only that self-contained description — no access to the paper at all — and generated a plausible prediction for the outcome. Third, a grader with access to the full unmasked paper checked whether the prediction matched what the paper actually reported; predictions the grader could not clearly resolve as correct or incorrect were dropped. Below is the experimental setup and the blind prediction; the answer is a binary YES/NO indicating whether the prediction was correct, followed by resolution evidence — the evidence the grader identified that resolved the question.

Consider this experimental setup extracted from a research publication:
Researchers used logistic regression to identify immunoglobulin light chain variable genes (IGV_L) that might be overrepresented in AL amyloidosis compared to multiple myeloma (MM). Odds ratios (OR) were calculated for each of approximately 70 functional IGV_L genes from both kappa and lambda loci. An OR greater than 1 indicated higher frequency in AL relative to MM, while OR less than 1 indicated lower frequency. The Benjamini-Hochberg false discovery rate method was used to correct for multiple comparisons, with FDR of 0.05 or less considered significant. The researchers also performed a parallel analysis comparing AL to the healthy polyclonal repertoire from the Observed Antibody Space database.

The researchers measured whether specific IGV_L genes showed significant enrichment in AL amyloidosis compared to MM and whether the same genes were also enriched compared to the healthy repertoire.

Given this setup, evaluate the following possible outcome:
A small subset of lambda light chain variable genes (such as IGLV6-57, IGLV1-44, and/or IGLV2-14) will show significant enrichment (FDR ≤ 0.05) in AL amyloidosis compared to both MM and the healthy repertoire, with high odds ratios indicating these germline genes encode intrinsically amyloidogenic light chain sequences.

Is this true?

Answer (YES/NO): YES